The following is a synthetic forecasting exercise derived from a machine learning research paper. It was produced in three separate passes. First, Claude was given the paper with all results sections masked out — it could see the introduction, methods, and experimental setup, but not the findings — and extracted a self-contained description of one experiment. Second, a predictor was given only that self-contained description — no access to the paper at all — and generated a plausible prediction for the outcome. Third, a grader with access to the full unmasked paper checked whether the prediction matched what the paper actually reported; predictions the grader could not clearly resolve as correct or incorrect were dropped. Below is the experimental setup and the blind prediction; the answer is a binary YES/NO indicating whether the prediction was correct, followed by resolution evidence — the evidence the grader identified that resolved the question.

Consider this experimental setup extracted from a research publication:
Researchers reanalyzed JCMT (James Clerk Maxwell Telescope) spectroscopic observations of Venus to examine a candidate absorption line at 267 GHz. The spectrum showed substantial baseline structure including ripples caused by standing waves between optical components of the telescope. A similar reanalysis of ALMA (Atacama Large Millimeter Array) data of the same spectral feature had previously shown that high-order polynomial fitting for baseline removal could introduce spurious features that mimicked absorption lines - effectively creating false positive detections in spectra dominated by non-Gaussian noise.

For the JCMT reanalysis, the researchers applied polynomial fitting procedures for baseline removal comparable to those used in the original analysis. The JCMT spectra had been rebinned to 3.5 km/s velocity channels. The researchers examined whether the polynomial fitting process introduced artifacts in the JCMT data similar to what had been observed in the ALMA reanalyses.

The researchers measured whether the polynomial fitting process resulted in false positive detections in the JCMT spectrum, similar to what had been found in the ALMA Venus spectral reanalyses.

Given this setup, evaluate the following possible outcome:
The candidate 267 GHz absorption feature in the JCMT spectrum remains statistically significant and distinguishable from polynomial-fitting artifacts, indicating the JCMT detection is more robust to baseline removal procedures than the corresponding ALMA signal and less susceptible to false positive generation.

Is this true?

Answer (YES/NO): NO